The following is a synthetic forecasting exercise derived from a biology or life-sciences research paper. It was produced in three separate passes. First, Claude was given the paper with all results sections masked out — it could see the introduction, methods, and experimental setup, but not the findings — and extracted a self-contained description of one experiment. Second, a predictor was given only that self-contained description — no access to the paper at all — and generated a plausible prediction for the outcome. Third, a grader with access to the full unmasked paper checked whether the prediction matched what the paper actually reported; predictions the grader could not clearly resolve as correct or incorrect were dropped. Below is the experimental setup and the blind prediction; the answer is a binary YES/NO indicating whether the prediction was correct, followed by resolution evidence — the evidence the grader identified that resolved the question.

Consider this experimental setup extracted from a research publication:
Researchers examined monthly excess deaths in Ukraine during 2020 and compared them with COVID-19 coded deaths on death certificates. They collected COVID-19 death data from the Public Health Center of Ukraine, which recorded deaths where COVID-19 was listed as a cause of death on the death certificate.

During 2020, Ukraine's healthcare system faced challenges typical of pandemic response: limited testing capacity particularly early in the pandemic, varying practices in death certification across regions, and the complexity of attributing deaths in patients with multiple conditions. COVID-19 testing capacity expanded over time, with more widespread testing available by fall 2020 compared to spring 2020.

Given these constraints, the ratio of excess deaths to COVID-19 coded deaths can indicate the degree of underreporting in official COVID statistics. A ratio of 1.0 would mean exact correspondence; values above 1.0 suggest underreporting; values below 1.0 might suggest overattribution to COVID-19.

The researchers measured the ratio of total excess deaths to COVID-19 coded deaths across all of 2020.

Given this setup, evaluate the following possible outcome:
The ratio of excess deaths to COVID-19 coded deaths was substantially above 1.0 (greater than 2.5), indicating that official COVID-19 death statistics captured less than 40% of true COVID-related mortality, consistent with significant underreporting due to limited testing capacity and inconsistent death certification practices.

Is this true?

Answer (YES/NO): NO